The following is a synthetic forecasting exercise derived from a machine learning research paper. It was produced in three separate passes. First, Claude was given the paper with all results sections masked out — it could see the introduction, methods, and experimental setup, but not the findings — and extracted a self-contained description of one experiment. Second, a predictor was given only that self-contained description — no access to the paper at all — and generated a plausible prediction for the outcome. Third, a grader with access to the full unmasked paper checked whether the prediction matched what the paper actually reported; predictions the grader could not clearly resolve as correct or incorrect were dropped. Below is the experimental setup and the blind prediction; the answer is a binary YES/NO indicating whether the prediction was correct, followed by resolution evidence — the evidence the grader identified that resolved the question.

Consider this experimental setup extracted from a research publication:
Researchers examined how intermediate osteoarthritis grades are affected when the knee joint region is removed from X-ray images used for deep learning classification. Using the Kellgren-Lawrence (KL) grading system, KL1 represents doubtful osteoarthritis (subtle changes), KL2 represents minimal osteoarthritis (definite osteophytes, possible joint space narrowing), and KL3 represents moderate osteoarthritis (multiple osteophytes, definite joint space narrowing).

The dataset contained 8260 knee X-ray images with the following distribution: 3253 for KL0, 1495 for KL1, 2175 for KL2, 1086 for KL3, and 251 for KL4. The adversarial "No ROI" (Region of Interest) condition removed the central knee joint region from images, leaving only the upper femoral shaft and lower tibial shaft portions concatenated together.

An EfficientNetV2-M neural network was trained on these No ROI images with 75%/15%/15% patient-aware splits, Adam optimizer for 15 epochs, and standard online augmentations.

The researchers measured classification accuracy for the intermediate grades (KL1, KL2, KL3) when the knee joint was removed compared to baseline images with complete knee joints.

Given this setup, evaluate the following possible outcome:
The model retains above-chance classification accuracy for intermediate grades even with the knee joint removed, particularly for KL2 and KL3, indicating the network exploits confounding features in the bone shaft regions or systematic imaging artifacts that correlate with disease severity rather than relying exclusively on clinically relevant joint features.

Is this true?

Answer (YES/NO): NO